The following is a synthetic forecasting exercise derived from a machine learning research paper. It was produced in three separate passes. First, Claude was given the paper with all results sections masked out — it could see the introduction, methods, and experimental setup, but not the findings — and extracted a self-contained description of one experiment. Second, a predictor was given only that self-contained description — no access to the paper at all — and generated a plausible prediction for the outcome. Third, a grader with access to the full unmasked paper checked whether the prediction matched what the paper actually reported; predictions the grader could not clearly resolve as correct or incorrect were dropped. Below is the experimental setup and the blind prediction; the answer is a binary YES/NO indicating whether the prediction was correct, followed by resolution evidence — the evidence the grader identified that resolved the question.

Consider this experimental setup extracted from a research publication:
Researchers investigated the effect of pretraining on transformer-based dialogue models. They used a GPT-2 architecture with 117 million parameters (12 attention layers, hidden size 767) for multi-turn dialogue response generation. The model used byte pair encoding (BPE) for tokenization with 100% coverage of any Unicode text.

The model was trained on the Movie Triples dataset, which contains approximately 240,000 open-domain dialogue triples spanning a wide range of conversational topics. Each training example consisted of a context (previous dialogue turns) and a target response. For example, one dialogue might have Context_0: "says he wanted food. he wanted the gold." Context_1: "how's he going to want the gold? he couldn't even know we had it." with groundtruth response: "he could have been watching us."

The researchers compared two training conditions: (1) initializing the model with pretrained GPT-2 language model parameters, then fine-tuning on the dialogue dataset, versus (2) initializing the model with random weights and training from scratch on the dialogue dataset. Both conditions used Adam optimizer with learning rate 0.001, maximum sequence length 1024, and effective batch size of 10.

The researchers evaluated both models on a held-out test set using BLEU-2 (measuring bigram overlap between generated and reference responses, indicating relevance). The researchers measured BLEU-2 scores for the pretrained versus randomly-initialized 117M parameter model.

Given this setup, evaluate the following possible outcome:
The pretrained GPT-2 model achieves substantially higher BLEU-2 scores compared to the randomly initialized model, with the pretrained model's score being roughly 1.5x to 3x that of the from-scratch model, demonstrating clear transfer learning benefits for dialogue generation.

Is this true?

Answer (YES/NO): NO